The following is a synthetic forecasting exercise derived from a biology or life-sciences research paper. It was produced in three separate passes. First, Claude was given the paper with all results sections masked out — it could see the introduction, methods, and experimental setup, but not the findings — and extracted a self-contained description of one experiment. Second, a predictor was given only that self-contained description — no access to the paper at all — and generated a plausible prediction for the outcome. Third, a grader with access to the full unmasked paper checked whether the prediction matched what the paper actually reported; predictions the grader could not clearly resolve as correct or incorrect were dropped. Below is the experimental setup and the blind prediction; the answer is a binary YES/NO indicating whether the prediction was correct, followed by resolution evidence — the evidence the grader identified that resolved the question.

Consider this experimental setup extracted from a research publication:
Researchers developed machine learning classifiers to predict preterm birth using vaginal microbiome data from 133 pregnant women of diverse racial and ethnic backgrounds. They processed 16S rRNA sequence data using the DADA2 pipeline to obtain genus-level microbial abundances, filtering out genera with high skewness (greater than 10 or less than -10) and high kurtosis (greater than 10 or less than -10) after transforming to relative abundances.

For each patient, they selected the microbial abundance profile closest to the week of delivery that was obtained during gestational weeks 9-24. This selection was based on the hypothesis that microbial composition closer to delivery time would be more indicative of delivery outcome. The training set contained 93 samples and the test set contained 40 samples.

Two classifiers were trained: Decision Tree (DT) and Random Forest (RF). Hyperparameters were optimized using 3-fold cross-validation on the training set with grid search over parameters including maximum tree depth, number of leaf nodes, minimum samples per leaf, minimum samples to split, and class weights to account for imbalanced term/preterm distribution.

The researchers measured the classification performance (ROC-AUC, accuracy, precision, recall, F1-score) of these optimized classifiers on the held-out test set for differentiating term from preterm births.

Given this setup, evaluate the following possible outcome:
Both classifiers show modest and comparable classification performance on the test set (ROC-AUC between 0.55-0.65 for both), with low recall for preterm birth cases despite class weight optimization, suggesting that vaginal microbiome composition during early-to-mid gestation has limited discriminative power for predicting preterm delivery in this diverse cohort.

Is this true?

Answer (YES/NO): NO